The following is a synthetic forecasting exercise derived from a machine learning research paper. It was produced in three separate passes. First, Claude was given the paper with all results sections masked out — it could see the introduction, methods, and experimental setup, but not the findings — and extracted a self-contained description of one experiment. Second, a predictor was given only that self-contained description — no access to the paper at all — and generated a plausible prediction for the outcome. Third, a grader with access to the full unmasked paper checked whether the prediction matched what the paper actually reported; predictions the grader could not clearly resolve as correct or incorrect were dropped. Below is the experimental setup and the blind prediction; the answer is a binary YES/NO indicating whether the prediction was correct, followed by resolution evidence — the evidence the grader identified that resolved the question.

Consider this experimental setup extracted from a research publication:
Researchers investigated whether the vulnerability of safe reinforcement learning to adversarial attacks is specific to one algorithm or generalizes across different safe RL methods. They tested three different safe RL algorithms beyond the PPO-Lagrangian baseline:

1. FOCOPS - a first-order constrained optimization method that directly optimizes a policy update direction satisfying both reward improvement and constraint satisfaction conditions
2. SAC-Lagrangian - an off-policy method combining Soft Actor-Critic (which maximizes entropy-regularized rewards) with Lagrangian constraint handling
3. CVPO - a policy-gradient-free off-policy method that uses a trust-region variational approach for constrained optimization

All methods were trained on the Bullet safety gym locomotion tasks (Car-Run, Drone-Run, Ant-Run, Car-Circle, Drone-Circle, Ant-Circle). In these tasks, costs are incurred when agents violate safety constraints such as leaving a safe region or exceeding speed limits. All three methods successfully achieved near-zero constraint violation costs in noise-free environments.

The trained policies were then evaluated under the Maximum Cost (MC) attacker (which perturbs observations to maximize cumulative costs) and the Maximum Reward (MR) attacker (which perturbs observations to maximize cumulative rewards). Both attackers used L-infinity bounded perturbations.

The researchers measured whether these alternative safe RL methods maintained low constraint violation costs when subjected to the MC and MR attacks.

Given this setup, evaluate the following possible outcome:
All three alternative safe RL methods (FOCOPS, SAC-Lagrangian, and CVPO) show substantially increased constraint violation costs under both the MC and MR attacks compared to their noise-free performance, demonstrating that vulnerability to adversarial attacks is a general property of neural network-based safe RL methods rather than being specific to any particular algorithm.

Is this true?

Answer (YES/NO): YES